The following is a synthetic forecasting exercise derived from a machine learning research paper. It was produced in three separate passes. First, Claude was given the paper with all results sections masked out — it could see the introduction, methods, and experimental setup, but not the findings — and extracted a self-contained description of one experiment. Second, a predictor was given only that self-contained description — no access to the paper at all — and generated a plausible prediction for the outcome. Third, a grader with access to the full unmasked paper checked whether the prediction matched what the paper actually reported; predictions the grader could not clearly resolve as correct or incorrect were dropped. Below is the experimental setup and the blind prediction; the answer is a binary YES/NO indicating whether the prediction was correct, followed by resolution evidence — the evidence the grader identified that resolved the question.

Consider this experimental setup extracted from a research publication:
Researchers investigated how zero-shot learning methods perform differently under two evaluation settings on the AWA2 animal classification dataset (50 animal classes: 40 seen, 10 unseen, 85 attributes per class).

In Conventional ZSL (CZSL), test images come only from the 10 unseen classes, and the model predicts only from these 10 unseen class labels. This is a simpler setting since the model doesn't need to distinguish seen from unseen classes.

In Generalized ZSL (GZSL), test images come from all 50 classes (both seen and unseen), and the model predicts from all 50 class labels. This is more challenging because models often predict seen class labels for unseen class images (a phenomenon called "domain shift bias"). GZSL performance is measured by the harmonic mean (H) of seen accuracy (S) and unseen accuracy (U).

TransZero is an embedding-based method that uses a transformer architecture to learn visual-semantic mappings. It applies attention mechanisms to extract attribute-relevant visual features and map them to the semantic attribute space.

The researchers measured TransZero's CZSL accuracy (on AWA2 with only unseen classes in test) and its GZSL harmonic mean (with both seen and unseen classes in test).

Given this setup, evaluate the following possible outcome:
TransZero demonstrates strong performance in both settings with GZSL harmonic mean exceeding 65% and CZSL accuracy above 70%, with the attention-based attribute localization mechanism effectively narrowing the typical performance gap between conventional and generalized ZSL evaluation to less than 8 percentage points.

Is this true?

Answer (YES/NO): YES